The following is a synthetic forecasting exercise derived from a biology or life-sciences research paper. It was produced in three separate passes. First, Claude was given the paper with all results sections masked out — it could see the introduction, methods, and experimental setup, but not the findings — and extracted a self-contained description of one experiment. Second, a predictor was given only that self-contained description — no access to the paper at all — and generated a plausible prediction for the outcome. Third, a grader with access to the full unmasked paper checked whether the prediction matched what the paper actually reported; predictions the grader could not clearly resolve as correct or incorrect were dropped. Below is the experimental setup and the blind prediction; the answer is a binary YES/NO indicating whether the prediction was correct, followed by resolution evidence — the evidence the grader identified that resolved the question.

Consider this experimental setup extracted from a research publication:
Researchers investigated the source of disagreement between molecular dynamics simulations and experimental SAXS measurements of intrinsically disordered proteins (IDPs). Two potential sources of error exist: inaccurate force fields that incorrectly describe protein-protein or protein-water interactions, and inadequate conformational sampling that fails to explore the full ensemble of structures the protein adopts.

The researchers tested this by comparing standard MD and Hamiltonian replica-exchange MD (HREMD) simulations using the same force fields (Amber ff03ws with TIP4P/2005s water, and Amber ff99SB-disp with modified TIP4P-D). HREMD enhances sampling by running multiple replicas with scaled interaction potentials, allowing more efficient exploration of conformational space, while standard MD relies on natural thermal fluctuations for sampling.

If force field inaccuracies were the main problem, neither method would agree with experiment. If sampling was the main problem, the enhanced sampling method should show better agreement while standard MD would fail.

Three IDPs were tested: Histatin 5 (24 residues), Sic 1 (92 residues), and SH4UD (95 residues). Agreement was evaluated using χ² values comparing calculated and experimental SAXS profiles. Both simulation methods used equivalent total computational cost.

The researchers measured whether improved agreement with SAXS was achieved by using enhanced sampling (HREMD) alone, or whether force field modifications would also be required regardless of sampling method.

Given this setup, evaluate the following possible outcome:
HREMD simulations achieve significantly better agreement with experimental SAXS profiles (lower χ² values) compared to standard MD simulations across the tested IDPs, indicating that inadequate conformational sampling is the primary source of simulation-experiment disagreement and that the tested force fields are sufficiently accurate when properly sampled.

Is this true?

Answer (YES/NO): YES